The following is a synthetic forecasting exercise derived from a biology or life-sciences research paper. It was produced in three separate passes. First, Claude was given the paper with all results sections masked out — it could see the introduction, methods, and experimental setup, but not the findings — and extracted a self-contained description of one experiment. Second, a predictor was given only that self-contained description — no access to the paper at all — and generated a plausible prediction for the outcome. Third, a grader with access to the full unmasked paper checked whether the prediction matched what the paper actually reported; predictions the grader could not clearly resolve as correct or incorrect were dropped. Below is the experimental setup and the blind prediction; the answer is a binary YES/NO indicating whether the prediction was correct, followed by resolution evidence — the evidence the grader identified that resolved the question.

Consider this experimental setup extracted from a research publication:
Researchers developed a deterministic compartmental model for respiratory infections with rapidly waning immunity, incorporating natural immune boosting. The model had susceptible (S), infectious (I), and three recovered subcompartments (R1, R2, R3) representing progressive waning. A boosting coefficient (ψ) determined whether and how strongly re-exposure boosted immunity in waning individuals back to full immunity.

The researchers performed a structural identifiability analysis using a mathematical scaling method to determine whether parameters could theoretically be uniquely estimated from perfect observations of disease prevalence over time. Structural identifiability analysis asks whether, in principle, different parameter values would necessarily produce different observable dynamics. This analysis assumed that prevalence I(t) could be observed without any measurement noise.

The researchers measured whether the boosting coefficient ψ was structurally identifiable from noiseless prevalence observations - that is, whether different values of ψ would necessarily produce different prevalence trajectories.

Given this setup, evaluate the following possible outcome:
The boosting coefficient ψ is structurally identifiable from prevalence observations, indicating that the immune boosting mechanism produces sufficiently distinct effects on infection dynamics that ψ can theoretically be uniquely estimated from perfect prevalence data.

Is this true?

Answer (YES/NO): NO